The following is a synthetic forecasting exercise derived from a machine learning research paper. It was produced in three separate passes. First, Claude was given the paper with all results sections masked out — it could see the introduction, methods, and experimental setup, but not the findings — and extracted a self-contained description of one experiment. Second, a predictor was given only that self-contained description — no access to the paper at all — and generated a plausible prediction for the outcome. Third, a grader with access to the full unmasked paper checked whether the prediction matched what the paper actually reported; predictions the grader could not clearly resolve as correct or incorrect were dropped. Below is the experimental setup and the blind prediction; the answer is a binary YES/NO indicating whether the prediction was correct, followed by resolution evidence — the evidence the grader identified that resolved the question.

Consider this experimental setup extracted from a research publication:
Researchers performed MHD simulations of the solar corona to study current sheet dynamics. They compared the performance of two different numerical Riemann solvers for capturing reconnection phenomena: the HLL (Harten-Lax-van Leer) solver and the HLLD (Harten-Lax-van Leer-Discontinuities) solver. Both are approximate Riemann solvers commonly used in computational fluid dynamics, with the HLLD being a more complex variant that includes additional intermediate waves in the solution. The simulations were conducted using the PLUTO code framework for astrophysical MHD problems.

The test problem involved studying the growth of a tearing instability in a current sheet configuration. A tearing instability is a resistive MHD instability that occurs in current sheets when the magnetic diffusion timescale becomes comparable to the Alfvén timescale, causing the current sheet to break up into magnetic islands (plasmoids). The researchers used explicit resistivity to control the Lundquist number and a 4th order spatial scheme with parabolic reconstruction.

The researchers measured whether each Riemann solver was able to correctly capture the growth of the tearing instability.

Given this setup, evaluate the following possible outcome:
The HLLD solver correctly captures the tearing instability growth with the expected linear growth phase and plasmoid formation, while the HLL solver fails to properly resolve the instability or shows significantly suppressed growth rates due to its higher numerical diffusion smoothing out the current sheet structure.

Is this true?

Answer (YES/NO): YES